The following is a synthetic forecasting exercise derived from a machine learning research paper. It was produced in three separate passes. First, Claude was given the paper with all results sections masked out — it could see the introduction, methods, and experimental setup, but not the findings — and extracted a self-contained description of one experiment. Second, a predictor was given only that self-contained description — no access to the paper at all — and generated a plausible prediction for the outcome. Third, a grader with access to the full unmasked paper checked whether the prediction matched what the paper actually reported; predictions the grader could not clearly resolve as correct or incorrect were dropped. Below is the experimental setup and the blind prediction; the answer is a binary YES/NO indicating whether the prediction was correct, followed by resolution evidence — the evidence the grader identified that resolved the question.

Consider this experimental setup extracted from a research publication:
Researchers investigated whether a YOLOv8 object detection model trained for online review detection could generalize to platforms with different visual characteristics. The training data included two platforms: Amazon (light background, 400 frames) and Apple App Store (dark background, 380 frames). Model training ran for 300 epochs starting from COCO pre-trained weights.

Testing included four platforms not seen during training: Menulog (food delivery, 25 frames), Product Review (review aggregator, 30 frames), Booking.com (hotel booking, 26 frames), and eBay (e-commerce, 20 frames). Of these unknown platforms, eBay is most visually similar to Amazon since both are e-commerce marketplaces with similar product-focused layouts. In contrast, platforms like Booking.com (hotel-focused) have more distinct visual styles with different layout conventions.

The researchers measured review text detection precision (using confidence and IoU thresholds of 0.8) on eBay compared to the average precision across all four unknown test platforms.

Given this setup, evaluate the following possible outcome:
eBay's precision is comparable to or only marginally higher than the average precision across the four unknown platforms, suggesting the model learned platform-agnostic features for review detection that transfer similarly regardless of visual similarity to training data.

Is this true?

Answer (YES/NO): NO